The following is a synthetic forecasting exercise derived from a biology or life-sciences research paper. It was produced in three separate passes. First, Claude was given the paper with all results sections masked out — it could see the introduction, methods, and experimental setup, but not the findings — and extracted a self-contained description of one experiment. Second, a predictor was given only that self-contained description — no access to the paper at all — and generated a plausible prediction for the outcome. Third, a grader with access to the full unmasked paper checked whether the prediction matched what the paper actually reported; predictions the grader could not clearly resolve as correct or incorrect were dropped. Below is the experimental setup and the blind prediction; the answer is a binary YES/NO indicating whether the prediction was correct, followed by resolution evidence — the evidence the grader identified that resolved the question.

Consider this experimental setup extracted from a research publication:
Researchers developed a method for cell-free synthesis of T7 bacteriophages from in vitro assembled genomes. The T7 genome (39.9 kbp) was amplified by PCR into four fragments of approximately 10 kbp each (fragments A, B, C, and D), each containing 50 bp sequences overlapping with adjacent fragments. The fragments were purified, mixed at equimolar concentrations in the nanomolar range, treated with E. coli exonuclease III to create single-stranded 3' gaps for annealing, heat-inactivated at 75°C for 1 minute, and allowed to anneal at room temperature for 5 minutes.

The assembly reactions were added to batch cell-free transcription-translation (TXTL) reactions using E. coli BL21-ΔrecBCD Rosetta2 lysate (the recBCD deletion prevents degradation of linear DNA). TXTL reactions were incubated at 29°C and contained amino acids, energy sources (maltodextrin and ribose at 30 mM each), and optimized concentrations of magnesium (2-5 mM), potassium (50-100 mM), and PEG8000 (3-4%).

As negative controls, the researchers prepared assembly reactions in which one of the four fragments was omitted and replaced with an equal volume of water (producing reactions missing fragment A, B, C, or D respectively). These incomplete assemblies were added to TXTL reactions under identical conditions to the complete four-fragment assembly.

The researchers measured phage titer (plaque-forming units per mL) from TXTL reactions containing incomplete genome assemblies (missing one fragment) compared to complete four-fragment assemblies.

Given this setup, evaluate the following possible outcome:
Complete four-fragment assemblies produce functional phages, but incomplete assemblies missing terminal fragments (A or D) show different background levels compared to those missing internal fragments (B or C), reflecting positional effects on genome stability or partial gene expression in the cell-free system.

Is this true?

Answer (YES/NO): NO